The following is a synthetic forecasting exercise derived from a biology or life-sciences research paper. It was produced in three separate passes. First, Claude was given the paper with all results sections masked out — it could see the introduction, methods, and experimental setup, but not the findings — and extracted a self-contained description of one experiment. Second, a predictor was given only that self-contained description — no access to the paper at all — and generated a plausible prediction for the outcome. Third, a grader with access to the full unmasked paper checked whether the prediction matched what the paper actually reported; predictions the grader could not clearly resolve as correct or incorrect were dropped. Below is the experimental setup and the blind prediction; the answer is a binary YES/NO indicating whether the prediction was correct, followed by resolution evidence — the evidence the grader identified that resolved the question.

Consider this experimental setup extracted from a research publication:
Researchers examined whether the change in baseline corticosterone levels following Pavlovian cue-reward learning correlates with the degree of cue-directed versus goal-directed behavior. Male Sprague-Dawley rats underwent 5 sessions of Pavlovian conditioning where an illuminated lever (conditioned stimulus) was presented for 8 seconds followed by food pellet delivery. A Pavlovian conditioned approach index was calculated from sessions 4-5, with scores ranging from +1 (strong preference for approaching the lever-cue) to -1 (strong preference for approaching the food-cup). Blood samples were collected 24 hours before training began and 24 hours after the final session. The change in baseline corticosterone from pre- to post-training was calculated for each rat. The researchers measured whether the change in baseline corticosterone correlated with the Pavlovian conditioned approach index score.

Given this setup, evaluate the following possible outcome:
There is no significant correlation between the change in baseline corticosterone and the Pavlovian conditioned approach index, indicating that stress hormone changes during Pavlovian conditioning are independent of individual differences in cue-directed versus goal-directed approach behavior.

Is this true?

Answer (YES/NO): YES